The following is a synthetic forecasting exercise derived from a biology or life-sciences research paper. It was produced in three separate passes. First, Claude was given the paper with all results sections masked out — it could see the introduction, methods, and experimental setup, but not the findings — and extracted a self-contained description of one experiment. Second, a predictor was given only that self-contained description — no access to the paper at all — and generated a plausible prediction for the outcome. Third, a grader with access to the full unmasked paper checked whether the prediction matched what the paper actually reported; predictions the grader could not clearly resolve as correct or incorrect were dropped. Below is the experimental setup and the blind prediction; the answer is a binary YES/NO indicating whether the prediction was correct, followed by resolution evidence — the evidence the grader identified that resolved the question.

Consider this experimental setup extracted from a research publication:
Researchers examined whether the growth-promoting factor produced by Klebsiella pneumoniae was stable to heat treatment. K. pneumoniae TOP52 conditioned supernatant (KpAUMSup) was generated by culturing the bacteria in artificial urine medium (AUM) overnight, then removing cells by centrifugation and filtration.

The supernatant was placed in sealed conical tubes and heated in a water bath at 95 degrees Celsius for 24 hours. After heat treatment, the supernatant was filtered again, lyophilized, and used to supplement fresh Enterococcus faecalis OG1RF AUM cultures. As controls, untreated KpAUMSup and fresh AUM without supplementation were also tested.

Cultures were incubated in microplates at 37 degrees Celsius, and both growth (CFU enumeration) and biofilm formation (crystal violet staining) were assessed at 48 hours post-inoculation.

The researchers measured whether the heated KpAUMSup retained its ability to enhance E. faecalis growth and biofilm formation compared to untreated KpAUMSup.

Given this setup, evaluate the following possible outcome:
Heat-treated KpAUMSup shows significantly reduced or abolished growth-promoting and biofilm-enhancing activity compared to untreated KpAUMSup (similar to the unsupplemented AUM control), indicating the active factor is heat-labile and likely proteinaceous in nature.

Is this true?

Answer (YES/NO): NO